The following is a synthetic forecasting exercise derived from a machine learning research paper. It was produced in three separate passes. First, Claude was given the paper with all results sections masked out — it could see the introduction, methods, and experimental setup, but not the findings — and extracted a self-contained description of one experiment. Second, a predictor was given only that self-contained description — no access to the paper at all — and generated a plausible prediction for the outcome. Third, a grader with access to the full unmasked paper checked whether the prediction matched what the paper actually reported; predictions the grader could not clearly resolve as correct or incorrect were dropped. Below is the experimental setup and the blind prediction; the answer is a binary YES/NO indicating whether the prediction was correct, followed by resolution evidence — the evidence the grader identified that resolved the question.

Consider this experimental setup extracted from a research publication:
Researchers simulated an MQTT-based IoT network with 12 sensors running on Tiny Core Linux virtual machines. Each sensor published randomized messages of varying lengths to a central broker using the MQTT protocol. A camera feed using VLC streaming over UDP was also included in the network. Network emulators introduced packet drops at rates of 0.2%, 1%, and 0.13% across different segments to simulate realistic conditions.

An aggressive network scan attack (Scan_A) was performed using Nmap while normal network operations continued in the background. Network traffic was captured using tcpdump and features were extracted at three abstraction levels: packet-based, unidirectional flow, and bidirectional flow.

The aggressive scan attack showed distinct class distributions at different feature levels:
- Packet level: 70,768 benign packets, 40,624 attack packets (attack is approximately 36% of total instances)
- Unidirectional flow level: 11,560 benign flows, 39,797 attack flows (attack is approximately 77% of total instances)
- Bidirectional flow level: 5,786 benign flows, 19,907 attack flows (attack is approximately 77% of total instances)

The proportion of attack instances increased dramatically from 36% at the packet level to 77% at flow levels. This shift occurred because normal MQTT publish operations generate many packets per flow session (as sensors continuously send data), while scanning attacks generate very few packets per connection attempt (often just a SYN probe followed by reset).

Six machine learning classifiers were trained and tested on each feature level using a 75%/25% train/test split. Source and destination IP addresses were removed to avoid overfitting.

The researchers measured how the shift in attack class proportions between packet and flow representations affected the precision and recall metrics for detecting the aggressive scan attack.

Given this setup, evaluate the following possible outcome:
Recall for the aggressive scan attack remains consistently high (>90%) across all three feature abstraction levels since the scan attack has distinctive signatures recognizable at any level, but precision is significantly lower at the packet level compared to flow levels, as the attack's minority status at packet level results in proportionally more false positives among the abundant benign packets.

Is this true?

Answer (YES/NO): NO